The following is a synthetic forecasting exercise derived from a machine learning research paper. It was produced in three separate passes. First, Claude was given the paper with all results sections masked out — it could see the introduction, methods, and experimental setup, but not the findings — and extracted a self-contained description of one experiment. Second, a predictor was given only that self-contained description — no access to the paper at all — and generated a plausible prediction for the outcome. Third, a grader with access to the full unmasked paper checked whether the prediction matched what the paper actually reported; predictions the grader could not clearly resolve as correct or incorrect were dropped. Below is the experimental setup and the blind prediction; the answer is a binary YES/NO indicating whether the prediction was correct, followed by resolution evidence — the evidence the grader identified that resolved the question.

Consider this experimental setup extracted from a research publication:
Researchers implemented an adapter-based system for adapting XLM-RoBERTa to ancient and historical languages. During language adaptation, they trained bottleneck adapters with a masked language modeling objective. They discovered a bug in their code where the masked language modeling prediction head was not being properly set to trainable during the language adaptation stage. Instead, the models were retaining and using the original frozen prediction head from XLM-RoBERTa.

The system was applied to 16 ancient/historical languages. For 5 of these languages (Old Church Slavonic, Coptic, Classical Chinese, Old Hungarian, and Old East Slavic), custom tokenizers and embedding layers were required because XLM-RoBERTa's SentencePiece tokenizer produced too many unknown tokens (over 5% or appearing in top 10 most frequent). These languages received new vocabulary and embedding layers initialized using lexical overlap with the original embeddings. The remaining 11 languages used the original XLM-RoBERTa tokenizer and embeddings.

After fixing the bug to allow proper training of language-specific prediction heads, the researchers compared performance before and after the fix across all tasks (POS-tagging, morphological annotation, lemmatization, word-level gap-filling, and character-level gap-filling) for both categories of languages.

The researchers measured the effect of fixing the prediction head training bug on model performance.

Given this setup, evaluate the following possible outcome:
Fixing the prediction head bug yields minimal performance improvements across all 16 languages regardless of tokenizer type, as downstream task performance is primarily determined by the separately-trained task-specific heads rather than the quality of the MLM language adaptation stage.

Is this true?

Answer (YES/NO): NO